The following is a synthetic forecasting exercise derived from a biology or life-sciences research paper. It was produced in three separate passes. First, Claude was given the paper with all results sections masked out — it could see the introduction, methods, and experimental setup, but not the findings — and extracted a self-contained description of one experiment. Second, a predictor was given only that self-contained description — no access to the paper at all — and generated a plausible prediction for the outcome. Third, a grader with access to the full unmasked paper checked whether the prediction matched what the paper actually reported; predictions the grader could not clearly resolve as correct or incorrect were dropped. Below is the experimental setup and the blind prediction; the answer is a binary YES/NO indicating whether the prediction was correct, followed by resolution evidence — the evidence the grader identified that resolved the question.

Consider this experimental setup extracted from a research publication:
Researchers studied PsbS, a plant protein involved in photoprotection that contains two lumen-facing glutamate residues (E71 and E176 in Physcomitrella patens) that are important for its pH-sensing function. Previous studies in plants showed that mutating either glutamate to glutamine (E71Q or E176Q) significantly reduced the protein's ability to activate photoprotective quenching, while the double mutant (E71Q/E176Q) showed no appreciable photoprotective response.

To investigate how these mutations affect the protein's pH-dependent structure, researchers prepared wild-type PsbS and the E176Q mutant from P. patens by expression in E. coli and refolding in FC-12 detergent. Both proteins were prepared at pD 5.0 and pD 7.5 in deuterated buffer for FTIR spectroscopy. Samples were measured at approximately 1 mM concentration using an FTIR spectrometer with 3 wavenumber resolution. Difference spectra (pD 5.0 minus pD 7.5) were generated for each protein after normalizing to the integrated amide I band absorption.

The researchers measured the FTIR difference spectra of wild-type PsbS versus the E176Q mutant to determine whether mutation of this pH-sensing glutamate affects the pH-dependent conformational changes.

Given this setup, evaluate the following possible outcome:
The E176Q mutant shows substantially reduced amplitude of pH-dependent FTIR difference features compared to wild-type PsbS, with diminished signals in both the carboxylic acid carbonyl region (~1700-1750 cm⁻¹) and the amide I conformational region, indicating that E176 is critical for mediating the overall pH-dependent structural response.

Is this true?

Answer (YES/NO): NO